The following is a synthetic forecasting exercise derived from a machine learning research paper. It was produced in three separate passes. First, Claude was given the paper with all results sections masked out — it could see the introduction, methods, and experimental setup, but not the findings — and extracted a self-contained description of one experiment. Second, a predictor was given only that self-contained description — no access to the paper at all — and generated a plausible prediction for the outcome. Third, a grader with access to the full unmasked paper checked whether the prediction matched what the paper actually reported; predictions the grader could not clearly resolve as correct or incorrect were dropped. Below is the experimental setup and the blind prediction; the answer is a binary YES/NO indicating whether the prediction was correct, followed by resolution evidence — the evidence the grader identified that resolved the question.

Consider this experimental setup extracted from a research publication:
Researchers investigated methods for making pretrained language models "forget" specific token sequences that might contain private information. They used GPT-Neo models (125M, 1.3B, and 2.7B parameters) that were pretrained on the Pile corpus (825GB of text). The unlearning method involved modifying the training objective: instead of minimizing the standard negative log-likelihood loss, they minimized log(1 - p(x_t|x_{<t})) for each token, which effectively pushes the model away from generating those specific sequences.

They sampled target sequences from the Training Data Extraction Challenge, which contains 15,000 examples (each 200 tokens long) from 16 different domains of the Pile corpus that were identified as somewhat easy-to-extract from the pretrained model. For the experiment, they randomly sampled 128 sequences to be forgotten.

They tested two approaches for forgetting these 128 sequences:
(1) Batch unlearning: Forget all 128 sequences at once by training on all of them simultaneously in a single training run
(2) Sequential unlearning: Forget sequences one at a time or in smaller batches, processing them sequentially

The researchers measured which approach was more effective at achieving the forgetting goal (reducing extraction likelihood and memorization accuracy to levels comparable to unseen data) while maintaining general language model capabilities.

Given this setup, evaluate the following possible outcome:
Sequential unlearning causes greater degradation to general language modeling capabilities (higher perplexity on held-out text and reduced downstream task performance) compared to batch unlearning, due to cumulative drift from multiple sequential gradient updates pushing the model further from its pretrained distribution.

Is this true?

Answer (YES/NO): NO